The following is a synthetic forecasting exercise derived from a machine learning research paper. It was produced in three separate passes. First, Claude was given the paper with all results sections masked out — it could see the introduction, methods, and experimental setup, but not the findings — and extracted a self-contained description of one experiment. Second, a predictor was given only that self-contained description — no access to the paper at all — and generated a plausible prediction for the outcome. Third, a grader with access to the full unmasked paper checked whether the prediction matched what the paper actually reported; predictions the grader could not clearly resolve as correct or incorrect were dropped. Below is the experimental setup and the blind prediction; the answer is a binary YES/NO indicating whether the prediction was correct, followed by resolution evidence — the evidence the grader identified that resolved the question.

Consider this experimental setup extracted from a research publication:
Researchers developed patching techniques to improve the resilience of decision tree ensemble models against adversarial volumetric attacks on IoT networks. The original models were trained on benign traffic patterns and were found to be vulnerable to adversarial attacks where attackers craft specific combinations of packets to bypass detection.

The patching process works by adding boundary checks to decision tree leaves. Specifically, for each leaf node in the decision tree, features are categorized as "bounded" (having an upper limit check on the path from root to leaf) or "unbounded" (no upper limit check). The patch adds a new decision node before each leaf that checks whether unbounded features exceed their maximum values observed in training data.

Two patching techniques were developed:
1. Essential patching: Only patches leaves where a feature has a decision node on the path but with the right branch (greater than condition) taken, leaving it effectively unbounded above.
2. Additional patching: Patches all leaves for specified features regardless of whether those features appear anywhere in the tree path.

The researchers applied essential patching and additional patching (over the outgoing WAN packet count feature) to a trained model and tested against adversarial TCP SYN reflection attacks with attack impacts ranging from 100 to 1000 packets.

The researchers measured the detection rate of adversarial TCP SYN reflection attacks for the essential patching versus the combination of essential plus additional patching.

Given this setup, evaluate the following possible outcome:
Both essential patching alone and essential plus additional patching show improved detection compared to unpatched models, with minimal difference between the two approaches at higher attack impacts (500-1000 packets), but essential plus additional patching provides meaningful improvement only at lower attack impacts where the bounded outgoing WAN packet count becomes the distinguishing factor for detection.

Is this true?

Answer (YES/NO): NO